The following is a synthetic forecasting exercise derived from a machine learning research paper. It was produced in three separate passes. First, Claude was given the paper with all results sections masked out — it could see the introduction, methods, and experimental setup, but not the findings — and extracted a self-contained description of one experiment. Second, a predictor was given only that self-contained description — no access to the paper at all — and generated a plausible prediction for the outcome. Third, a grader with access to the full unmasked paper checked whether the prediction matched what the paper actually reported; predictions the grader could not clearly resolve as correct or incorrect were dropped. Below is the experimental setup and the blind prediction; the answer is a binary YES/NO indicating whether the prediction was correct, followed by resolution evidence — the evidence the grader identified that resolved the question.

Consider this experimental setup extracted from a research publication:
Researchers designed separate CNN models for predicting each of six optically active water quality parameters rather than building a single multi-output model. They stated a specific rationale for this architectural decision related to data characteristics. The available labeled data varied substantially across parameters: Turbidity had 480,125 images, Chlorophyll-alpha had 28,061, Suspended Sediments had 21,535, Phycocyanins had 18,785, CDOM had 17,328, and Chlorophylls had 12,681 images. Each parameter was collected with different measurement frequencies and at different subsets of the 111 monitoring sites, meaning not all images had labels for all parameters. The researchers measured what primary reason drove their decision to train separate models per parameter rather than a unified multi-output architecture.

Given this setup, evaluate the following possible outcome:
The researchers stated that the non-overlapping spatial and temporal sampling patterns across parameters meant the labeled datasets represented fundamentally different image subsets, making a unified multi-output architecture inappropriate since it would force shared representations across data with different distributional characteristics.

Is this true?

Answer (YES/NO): NO